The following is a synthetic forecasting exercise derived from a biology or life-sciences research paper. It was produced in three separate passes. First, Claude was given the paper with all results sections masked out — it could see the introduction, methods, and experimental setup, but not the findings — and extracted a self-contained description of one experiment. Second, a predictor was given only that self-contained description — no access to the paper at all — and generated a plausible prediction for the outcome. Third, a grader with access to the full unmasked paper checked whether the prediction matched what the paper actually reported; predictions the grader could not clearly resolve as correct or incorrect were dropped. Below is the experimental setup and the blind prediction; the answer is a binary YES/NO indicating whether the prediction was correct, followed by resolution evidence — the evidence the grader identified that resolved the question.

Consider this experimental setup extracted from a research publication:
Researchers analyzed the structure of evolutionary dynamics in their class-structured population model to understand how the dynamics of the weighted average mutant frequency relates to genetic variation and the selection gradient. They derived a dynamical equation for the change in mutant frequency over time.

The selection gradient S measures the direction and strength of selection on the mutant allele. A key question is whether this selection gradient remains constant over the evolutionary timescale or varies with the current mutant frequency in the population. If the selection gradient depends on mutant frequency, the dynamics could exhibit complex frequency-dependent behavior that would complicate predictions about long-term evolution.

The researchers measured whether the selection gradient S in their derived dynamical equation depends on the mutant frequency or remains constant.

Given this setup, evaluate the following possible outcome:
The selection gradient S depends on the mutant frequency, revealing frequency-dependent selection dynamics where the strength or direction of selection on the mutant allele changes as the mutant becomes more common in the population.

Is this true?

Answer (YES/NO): NO